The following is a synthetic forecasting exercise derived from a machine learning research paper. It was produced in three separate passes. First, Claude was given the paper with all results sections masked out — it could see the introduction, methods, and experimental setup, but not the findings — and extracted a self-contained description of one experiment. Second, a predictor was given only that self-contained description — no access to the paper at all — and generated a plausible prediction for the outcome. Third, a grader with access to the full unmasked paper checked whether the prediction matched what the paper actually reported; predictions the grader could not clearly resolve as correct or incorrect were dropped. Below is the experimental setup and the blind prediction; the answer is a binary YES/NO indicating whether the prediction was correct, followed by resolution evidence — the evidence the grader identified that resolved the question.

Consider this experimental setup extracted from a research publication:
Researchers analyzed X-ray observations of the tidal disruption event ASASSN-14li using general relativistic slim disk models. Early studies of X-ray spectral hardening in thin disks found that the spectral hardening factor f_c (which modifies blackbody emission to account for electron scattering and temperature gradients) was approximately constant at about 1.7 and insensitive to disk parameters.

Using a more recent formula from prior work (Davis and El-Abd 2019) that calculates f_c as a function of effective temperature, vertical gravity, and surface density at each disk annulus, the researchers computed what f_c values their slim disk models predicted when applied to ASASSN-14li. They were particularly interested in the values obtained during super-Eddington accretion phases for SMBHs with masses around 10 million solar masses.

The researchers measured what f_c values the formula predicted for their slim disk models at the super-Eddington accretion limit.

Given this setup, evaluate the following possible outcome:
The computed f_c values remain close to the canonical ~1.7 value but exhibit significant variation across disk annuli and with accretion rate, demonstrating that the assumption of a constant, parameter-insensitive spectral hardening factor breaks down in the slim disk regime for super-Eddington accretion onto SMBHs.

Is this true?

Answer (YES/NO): NO